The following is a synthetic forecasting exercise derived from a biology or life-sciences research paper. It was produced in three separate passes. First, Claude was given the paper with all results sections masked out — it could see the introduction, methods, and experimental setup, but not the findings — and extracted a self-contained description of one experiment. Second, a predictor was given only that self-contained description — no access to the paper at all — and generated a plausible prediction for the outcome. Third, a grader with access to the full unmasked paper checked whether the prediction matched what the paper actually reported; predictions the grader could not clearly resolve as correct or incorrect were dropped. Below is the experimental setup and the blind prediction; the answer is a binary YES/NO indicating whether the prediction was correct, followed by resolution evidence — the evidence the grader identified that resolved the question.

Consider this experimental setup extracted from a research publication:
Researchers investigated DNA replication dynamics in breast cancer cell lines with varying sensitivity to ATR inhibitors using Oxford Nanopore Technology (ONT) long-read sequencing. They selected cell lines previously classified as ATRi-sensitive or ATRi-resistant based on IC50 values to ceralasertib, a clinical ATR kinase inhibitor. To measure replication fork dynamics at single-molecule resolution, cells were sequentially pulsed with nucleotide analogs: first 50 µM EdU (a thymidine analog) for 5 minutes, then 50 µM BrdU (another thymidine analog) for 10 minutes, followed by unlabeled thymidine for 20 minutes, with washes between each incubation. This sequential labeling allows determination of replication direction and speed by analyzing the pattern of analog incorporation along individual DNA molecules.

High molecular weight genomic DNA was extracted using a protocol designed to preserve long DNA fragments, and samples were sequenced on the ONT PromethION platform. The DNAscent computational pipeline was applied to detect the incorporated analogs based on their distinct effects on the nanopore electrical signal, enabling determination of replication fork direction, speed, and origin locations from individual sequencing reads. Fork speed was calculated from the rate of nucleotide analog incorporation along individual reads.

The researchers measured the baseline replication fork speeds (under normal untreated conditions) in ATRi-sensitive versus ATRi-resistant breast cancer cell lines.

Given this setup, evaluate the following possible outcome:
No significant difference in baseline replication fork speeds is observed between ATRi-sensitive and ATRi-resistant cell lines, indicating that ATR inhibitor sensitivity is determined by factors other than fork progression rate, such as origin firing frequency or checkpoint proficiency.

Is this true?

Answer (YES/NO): YES